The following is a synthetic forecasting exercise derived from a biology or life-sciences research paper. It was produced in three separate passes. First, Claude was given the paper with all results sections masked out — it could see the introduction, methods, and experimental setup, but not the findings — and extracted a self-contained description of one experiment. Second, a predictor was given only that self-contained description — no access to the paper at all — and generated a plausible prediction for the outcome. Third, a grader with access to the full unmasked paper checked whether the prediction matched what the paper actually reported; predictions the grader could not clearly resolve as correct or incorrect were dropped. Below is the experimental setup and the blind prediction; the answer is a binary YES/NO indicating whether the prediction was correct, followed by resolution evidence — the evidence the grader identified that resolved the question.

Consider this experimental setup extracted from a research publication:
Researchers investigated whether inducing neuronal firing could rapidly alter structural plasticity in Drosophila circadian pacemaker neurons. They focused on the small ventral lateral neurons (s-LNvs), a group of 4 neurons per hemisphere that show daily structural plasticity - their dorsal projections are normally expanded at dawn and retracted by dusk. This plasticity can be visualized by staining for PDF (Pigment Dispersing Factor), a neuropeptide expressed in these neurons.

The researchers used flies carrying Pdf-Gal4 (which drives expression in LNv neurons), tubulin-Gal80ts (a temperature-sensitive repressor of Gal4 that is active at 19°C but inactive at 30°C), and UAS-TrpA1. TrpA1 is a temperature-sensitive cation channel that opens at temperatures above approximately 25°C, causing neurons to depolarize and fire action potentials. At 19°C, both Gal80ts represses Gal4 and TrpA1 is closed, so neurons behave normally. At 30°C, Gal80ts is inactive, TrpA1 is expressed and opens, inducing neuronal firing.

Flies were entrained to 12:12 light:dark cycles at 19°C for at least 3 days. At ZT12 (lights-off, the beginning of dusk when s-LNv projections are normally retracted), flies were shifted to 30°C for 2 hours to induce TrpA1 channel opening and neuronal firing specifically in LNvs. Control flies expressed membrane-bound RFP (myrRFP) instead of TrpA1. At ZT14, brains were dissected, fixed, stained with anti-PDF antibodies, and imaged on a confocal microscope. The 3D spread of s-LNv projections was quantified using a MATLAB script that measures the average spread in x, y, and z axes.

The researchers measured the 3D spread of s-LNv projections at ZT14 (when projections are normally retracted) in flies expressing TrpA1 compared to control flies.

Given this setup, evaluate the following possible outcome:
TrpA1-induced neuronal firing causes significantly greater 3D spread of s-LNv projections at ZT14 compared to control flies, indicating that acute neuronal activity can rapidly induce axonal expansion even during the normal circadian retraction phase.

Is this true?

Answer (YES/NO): YES